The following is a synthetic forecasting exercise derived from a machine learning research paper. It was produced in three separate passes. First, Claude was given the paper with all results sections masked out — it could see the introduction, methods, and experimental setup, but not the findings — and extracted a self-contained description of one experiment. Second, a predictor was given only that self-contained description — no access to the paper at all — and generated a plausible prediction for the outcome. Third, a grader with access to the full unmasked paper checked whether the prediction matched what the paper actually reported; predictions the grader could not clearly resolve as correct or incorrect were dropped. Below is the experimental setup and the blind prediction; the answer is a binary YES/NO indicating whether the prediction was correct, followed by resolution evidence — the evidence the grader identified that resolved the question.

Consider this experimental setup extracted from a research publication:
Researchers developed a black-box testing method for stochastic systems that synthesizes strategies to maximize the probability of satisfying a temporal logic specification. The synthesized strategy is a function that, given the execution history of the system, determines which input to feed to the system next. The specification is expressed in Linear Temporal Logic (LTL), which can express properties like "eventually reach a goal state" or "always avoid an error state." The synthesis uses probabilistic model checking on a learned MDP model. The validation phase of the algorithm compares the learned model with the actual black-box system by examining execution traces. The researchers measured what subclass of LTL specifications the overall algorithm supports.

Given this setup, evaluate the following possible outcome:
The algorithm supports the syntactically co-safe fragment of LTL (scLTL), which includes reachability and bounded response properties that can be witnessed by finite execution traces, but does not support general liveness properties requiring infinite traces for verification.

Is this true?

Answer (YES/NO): NO